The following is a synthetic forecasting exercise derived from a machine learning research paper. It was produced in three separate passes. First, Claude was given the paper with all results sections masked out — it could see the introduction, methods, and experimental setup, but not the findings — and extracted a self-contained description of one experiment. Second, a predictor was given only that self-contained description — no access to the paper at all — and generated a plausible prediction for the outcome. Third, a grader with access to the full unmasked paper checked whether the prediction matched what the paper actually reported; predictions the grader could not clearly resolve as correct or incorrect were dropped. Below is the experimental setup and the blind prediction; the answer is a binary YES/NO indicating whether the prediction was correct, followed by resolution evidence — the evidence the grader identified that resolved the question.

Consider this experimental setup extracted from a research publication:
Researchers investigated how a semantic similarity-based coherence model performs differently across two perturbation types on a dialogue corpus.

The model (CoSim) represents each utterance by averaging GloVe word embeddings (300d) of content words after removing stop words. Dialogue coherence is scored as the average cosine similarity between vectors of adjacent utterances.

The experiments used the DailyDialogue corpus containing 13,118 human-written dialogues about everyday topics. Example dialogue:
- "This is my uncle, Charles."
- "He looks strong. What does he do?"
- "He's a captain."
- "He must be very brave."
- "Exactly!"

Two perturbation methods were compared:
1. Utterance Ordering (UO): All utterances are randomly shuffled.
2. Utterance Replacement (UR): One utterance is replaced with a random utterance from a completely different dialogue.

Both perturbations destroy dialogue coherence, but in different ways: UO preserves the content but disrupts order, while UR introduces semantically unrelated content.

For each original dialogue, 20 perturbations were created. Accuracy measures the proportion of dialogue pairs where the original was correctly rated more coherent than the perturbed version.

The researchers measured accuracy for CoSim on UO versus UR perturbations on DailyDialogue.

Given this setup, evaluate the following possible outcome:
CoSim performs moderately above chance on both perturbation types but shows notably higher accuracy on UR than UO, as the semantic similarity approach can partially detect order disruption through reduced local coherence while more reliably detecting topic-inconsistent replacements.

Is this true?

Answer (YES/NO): YES